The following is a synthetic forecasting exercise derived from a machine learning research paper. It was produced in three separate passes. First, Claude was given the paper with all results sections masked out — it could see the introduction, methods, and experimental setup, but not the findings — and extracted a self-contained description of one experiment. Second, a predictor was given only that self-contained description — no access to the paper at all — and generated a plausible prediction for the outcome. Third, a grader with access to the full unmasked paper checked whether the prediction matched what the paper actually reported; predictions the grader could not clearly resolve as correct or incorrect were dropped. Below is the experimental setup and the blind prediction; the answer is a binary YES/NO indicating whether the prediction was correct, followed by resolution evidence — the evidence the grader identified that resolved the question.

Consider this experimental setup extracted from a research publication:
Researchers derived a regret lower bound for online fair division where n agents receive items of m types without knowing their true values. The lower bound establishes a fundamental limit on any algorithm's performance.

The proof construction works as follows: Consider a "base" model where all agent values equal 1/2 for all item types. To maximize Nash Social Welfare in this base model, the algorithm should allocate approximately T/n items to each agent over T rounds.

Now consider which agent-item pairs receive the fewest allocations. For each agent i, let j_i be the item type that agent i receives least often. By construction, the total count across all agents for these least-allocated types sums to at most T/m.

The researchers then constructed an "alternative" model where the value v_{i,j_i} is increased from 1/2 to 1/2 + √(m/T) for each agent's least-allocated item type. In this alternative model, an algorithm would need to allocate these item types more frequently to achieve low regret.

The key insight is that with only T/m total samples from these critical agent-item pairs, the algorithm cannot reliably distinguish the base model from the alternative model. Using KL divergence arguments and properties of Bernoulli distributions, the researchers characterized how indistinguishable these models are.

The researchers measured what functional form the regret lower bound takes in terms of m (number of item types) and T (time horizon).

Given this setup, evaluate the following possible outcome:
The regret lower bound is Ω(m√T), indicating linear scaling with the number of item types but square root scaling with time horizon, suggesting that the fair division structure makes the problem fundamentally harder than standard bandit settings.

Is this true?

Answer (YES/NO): NO